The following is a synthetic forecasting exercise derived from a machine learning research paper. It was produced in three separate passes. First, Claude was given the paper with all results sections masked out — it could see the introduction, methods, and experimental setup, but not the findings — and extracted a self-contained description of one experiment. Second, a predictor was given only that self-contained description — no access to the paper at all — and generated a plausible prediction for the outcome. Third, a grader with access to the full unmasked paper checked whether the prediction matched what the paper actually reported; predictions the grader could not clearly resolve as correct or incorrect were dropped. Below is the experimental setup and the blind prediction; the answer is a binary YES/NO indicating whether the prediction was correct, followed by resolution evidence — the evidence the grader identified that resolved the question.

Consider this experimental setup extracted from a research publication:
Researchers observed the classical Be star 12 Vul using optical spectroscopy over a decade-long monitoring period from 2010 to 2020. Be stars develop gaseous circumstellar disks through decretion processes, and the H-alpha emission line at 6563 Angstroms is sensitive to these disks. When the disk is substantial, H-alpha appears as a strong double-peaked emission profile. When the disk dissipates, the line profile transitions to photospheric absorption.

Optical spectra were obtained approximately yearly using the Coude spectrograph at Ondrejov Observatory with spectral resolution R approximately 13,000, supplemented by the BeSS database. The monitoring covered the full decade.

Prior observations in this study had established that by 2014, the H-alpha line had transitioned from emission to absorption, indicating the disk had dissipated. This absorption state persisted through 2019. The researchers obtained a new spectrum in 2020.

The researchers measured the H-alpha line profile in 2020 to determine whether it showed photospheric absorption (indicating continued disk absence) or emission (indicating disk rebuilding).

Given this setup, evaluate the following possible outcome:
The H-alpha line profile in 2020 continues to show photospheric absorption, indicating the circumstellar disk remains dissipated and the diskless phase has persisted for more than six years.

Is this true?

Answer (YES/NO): NO